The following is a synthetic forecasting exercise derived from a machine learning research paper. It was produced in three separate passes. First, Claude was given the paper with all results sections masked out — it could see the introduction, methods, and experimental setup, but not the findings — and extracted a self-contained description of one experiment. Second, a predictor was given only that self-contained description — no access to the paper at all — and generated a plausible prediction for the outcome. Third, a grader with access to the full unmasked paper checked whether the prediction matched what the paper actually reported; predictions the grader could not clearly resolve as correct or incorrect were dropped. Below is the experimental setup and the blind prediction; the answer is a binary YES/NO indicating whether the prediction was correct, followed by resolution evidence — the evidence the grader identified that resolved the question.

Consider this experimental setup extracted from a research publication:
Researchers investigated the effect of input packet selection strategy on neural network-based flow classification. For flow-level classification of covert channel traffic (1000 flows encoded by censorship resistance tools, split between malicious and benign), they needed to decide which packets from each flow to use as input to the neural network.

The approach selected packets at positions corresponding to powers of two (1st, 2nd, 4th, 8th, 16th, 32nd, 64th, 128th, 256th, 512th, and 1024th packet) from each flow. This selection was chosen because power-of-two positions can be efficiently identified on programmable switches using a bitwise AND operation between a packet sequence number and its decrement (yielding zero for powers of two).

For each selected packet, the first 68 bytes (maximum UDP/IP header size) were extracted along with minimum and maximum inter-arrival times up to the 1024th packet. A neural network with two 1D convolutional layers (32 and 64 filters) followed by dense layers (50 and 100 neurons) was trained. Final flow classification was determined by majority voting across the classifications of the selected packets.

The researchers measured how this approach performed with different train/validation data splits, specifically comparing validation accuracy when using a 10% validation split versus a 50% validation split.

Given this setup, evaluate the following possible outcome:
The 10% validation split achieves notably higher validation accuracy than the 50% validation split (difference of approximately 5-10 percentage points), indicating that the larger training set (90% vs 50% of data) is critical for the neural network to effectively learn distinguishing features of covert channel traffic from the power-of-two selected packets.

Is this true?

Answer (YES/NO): NO